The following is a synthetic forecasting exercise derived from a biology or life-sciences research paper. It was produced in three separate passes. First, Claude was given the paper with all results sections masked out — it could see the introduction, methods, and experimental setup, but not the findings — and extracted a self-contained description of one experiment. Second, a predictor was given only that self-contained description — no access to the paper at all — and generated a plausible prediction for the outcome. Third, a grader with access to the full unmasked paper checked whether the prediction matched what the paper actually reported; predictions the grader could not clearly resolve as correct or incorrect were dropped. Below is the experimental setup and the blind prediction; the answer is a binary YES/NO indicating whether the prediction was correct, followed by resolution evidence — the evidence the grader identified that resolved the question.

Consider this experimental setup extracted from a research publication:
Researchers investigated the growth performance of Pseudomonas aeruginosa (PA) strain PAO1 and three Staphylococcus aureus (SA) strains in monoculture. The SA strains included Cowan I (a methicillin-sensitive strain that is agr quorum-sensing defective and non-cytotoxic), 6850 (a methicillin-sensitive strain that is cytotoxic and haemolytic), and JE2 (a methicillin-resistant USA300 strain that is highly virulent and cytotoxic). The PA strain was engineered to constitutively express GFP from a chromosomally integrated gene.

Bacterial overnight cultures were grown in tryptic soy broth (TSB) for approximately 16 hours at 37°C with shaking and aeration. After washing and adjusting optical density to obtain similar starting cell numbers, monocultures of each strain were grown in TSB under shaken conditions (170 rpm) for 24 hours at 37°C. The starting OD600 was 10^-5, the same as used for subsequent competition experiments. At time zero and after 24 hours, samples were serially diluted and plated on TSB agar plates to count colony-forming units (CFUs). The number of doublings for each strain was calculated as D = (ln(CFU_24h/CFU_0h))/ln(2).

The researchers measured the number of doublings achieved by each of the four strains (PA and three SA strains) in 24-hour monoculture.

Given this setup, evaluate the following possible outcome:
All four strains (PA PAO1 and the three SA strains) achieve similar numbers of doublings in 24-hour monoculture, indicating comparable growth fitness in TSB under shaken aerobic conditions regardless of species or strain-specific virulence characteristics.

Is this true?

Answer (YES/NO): NO